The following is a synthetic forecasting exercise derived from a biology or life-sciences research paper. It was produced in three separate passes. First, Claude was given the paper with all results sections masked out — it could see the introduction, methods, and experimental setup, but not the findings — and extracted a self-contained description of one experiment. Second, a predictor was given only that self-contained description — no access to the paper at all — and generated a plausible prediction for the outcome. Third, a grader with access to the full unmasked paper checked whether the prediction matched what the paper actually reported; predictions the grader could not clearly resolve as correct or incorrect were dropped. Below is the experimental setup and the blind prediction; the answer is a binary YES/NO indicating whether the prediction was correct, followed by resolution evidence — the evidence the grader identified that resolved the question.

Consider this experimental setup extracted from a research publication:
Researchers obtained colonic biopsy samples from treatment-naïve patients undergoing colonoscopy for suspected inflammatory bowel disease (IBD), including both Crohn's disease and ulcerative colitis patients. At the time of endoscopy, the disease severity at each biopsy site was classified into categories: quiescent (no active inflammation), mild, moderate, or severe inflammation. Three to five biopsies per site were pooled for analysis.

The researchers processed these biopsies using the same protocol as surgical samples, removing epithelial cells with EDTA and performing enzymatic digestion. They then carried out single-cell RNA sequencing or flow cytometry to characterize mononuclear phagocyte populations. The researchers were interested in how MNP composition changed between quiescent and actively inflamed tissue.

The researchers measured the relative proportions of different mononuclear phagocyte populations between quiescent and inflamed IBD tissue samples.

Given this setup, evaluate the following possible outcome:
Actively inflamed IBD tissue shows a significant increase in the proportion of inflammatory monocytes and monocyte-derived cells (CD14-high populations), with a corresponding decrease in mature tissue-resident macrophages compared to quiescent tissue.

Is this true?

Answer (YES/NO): YES